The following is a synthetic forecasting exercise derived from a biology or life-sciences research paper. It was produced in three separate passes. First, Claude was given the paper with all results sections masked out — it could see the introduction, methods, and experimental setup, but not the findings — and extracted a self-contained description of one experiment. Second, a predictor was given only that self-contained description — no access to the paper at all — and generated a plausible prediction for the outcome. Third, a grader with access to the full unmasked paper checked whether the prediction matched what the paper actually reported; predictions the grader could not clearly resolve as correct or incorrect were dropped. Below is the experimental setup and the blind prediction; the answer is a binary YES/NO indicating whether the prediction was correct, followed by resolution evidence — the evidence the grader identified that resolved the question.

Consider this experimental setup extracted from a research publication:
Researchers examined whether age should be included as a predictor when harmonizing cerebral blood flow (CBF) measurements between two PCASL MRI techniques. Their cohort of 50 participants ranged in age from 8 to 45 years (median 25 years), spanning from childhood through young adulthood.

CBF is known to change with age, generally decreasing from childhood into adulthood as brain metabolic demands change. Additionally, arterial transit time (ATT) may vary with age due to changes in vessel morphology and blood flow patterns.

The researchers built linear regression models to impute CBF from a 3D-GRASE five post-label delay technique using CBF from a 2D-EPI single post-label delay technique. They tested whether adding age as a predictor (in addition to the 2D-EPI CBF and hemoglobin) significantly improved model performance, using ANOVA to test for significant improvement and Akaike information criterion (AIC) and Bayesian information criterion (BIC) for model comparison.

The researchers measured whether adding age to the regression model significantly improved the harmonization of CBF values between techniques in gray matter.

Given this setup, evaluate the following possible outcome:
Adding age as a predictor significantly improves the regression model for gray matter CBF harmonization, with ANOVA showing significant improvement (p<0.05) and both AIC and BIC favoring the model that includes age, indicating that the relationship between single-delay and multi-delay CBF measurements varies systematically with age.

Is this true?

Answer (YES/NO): YES